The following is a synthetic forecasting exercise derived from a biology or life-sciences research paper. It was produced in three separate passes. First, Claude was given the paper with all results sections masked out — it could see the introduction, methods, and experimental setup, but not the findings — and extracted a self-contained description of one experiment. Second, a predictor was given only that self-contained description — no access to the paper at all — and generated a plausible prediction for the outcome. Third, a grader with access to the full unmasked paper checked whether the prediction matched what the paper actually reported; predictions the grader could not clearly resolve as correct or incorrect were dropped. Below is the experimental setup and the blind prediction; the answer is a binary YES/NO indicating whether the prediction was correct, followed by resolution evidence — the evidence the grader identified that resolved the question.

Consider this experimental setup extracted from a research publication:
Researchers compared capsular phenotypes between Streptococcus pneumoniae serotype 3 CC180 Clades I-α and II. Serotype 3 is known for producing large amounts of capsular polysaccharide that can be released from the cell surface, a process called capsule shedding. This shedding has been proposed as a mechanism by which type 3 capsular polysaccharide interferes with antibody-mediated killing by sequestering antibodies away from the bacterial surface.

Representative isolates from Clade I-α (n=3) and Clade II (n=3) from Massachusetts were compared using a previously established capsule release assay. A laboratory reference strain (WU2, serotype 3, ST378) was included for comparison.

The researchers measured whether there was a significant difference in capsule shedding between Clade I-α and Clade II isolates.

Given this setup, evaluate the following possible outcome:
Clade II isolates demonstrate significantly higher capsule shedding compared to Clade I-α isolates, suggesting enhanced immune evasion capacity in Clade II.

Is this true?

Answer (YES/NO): NO